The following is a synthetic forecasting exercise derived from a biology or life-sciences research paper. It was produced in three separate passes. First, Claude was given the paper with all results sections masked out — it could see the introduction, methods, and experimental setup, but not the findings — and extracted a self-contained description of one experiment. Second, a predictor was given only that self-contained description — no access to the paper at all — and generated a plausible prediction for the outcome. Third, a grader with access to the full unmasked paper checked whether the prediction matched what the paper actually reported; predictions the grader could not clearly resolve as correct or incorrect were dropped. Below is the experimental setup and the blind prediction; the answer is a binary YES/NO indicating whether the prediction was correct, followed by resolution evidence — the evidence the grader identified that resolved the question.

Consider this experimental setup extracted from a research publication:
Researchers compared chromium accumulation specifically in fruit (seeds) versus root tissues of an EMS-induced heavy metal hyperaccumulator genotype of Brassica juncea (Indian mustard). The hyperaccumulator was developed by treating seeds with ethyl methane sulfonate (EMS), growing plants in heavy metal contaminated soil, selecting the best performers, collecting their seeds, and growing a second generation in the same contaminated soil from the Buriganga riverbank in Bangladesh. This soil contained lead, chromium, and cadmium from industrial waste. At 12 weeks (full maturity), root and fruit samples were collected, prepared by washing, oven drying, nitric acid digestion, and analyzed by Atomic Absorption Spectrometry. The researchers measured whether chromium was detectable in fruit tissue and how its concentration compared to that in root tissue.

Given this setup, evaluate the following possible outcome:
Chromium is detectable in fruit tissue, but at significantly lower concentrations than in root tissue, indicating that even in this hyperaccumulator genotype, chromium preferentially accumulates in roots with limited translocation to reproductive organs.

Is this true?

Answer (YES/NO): YES